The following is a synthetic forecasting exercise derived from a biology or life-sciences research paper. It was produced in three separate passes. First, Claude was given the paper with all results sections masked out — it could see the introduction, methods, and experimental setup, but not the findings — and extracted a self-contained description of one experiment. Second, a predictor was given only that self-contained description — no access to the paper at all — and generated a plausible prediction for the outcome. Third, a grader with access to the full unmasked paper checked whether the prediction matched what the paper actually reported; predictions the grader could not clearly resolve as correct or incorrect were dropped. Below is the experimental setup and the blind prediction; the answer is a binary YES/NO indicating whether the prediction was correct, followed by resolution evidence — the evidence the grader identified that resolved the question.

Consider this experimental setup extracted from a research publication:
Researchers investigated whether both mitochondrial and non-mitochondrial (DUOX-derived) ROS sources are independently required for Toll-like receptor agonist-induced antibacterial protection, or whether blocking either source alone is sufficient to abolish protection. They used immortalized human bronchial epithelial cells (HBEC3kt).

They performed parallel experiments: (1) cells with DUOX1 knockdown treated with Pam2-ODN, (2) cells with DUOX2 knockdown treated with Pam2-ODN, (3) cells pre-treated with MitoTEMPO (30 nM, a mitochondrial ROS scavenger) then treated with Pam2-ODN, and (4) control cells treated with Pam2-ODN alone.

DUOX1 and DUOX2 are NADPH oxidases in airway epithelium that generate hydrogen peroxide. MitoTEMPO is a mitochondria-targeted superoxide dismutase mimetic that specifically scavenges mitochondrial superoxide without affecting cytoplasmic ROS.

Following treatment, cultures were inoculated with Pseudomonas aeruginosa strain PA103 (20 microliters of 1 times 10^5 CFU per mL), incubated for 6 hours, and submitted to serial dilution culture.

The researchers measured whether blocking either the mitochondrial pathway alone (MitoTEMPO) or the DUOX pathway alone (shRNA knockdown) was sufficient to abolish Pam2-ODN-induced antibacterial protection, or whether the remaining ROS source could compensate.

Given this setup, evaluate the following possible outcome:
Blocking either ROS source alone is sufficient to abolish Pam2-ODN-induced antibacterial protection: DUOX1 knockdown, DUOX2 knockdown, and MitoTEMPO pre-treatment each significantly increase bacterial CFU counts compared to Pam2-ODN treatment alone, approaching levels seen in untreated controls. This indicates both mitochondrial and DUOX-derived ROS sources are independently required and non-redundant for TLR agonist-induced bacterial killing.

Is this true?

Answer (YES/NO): NO